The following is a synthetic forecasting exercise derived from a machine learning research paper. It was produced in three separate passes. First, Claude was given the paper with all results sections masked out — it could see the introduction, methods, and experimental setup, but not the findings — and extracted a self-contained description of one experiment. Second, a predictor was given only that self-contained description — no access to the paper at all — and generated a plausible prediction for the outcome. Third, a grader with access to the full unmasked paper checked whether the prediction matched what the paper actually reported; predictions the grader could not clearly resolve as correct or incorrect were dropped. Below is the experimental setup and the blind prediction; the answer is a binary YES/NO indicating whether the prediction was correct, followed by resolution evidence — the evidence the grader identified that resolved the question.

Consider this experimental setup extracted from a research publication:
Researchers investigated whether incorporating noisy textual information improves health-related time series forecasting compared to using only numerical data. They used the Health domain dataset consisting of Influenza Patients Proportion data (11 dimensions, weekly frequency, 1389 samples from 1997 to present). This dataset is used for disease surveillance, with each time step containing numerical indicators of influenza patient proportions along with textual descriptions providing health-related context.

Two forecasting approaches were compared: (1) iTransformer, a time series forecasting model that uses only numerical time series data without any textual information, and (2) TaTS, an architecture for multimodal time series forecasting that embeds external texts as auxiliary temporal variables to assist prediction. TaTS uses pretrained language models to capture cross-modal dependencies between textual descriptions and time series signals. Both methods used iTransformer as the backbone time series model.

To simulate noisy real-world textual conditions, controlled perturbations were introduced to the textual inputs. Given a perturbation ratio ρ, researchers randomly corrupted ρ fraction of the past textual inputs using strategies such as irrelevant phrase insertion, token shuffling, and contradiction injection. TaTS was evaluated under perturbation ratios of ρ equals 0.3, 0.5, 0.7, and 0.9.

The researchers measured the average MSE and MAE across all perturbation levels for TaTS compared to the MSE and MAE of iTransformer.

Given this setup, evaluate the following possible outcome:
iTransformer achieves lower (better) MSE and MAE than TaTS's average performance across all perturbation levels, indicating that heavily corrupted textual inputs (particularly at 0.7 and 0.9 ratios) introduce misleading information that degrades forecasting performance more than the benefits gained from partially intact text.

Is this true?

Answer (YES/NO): YES